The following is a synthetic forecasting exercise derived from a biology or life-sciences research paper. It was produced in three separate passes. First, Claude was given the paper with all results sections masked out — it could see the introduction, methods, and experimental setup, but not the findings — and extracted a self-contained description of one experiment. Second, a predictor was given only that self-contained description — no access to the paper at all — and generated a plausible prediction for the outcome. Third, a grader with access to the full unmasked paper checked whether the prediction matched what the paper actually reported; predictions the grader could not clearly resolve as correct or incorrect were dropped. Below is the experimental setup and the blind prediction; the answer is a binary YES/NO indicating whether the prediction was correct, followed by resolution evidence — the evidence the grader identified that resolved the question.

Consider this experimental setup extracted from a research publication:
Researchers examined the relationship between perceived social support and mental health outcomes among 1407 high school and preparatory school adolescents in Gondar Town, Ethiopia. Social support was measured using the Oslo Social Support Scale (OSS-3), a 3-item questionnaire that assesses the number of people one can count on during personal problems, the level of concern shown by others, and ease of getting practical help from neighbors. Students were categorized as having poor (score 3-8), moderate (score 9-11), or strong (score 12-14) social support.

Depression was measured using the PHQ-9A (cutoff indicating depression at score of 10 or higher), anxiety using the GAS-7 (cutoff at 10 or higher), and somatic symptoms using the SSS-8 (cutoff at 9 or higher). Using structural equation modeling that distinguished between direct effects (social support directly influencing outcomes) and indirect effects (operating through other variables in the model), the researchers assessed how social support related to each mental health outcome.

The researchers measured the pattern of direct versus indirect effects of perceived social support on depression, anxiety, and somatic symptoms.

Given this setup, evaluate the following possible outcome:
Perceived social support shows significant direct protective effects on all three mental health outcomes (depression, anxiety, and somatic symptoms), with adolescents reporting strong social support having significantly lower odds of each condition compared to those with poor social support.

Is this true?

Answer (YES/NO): NO